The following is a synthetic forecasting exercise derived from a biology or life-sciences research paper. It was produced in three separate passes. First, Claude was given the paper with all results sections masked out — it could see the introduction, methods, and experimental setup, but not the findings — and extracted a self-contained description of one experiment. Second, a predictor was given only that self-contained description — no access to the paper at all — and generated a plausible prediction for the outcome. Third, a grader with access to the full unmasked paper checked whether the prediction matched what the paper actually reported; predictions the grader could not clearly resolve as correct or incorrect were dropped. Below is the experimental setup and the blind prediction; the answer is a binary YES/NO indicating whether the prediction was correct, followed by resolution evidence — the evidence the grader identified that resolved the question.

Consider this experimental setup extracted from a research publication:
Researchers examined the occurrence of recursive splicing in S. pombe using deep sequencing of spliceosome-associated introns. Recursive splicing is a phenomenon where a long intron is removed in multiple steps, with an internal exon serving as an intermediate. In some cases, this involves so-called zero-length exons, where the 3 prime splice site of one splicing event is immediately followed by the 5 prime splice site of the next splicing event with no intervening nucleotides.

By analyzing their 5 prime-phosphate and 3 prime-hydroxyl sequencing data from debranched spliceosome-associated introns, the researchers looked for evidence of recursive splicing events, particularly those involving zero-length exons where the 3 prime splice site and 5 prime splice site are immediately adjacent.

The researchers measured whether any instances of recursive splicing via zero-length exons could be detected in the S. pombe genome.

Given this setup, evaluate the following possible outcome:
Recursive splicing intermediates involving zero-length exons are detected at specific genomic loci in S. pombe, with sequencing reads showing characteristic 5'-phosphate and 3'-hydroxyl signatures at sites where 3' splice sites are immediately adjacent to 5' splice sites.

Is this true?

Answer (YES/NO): YES